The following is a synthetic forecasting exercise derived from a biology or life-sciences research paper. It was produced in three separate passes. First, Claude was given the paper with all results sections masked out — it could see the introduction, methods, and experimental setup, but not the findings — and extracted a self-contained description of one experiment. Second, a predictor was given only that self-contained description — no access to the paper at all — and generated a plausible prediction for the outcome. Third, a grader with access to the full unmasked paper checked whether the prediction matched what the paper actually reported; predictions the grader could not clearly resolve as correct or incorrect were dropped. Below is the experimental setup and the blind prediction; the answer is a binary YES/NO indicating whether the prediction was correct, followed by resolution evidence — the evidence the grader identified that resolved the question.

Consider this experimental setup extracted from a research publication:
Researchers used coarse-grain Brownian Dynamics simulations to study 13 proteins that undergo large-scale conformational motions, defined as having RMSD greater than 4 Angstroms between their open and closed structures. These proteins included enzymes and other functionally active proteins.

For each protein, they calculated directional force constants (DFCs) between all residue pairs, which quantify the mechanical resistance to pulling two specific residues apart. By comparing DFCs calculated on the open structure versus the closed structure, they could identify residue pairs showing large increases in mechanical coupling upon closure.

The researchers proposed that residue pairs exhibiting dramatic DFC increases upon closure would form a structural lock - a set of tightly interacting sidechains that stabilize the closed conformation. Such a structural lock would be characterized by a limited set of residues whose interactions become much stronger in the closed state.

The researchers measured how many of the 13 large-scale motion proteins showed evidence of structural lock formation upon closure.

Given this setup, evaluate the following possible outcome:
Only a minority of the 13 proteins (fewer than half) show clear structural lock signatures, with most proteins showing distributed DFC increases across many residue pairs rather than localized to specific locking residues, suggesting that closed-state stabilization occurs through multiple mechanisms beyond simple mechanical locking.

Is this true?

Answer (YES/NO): NO